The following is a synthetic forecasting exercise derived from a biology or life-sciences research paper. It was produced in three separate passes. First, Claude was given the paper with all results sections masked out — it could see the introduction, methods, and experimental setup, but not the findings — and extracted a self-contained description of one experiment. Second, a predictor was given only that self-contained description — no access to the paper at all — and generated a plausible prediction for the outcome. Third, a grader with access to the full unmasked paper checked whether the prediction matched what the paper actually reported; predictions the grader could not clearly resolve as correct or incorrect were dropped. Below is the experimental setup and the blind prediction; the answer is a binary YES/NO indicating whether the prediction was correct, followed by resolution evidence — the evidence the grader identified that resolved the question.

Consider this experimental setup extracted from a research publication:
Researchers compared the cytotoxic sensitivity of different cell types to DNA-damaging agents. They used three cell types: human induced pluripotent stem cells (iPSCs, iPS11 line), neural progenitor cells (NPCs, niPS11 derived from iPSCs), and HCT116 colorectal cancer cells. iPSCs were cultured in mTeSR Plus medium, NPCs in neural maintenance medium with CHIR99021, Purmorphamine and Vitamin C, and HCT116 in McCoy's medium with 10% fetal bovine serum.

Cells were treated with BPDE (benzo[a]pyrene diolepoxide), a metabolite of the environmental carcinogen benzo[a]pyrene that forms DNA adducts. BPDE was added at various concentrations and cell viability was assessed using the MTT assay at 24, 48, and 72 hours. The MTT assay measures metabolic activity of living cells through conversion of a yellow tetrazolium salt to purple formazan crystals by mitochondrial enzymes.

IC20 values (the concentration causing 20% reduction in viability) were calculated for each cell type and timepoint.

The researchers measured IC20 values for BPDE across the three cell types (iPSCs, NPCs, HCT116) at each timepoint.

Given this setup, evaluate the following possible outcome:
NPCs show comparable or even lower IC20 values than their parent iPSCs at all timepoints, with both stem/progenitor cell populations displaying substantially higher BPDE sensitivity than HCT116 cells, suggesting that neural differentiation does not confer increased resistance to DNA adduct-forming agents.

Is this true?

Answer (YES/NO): NO